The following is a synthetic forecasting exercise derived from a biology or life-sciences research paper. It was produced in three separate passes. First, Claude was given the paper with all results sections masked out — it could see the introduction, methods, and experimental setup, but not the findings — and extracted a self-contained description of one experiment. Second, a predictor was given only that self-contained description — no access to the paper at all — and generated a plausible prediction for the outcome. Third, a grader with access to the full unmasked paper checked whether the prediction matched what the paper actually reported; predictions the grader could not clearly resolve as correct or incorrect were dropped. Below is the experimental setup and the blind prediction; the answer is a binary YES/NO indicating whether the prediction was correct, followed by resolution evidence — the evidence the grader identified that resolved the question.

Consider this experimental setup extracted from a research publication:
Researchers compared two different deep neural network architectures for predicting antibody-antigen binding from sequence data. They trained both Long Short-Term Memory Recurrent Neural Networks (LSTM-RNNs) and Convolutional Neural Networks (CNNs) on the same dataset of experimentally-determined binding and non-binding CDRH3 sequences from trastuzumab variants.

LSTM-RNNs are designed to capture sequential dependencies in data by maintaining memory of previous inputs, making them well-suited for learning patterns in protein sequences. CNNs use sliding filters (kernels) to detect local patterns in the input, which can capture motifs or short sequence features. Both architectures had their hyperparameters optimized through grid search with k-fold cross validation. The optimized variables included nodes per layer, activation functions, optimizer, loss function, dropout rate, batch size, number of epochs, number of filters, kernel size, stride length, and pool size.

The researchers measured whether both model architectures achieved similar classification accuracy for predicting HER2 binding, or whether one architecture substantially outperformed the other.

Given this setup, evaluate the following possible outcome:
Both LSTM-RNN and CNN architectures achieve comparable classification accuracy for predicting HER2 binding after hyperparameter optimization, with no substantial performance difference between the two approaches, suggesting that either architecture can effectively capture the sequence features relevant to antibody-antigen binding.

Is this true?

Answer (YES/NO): YES